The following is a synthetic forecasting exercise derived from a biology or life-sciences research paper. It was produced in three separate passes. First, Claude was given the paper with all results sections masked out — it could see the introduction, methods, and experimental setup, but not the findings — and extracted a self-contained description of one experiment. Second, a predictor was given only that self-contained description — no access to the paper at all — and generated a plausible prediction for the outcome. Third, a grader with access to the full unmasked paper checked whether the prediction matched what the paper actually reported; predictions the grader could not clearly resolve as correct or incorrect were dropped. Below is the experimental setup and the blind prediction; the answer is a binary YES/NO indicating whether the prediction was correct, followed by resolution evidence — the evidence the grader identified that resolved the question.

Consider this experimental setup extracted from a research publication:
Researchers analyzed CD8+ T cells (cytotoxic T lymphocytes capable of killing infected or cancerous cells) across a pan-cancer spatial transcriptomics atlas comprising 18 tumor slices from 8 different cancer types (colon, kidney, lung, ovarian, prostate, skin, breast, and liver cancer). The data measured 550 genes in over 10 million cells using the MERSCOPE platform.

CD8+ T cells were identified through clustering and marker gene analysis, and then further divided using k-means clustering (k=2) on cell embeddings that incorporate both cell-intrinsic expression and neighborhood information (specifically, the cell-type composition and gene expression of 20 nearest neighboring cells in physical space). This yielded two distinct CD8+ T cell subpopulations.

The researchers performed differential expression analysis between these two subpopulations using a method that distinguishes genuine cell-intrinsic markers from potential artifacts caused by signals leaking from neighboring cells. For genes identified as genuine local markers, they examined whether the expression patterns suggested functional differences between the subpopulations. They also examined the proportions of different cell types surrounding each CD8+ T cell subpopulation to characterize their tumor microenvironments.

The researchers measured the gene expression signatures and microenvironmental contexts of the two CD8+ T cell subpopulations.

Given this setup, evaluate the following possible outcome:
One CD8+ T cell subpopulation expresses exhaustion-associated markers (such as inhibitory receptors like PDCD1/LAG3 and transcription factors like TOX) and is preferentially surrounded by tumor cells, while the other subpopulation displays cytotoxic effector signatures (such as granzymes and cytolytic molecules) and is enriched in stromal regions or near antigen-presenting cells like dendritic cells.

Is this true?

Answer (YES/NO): NO